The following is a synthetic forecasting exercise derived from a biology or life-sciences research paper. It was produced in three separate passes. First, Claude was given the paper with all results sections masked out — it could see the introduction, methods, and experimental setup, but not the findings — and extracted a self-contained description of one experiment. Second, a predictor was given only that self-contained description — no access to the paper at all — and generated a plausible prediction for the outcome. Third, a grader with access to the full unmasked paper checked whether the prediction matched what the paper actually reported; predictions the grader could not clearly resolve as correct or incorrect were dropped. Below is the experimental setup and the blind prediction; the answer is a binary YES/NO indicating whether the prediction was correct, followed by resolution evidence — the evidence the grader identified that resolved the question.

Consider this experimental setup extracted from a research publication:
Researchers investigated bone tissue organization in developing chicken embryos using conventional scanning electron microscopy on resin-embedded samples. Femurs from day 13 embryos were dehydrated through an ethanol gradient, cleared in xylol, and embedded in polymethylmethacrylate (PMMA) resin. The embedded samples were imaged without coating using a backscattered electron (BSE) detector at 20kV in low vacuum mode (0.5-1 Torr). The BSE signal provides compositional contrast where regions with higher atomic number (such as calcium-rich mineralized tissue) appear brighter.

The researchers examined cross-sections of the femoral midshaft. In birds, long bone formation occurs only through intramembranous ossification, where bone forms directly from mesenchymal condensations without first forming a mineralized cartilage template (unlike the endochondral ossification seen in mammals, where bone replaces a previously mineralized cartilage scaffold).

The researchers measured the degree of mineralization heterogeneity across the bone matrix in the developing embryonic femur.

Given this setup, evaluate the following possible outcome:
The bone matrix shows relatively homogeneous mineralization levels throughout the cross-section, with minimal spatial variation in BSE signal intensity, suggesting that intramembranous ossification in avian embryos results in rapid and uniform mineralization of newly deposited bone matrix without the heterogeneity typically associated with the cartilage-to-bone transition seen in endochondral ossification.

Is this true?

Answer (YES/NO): NO